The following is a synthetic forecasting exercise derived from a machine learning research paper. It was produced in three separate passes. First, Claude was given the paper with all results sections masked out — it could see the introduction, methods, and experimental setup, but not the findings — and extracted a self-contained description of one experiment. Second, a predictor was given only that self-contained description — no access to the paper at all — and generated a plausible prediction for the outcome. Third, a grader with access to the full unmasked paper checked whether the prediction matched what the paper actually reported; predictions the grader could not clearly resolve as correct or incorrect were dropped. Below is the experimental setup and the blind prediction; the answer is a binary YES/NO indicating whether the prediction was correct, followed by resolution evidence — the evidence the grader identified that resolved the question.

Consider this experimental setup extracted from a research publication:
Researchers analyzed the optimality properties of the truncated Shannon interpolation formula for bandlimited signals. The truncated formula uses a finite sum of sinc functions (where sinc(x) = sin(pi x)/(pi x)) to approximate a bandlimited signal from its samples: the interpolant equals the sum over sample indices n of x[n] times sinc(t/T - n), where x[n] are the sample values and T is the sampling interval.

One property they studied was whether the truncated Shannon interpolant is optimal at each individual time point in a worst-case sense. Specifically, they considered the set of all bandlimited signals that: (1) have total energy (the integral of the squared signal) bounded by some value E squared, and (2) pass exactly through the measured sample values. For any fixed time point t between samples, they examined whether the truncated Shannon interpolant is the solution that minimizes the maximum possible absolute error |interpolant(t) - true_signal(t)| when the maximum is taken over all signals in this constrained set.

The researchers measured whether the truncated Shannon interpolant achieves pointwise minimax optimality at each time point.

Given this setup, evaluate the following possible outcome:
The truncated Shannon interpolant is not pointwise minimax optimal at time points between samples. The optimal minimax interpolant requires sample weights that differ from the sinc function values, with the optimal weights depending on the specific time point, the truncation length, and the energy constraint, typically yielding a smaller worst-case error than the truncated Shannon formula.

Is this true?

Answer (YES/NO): NO